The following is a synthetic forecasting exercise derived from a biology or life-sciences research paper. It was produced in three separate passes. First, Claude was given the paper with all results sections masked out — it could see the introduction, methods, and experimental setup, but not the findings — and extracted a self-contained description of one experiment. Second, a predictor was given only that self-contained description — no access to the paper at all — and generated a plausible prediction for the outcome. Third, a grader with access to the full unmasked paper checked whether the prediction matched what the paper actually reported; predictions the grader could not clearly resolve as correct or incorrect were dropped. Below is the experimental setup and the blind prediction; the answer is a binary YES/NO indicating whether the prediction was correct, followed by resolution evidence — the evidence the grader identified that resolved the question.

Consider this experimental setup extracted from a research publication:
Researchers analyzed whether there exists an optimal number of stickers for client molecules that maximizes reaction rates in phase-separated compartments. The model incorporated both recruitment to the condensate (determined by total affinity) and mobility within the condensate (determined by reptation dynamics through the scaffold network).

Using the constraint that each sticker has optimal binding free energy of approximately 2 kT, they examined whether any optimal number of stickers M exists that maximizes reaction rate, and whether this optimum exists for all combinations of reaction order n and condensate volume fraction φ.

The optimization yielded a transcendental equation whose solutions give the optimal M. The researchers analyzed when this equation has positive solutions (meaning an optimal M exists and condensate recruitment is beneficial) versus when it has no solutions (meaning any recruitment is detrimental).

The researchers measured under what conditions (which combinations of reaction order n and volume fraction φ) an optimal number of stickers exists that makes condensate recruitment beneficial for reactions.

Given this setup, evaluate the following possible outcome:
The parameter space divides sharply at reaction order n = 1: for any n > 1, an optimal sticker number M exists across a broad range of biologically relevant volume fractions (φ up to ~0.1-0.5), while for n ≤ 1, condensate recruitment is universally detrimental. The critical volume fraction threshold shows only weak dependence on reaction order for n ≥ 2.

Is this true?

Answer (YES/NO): NO